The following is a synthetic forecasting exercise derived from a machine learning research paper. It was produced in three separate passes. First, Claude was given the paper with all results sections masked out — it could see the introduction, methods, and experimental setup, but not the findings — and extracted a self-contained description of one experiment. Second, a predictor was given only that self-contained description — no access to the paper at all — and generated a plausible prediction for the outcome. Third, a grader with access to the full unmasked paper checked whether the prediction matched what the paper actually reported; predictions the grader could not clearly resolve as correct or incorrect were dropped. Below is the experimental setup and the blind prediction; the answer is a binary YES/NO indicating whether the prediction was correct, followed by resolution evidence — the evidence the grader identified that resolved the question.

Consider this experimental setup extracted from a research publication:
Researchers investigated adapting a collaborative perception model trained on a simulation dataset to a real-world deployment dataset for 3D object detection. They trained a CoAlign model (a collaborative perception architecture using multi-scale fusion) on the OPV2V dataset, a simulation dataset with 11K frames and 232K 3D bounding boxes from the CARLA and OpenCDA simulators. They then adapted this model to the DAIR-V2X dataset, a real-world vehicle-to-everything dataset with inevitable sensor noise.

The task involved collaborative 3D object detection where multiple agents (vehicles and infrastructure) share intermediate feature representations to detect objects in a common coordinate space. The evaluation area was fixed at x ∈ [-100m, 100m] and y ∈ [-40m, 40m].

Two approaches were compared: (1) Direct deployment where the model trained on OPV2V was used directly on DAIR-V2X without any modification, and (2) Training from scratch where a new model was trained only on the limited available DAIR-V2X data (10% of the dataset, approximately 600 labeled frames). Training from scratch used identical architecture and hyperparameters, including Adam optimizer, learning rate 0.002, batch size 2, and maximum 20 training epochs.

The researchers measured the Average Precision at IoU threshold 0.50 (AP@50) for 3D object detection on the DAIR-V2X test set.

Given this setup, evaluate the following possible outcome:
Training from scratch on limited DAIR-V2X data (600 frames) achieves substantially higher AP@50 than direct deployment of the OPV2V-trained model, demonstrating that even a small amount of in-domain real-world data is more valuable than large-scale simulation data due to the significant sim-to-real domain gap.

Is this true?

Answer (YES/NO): NO